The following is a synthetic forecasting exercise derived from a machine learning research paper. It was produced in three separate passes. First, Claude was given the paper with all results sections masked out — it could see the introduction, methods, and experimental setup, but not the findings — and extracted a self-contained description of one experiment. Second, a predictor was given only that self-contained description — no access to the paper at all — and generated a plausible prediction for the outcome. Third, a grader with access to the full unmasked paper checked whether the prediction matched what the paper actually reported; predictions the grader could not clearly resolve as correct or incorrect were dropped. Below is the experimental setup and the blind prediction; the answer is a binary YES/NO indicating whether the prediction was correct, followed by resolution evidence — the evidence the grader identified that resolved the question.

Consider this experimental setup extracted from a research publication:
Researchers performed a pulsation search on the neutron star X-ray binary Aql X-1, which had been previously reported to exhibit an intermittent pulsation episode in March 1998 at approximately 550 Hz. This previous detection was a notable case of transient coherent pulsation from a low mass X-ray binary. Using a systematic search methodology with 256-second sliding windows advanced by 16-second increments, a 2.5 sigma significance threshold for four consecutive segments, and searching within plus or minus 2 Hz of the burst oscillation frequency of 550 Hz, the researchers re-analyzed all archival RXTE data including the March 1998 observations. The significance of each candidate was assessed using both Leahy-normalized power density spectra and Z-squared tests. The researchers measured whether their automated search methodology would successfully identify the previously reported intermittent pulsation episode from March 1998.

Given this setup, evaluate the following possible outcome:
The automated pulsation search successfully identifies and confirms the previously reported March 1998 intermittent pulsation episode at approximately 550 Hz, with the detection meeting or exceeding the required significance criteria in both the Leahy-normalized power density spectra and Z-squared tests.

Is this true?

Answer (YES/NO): YES